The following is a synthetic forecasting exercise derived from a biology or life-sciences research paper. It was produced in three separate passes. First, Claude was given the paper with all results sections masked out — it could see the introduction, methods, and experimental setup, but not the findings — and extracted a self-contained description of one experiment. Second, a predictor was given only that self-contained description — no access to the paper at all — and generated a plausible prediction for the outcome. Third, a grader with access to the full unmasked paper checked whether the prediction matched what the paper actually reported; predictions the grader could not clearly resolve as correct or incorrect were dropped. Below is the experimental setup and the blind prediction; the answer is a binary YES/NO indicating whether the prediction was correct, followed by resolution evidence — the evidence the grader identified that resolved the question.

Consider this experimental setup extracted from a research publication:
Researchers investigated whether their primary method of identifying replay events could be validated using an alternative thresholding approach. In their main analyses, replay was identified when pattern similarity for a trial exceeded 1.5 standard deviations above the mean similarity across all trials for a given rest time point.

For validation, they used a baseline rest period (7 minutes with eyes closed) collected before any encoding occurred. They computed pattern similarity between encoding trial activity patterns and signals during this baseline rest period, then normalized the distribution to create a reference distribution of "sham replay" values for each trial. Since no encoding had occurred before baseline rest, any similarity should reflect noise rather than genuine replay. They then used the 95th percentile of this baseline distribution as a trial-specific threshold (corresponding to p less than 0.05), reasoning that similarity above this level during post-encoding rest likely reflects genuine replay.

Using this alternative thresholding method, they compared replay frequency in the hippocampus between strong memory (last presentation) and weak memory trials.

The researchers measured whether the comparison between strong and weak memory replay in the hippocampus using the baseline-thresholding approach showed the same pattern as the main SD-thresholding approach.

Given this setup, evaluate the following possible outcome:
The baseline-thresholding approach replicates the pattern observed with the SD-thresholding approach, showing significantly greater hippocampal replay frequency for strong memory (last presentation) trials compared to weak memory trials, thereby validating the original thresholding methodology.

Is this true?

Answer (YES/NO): NO